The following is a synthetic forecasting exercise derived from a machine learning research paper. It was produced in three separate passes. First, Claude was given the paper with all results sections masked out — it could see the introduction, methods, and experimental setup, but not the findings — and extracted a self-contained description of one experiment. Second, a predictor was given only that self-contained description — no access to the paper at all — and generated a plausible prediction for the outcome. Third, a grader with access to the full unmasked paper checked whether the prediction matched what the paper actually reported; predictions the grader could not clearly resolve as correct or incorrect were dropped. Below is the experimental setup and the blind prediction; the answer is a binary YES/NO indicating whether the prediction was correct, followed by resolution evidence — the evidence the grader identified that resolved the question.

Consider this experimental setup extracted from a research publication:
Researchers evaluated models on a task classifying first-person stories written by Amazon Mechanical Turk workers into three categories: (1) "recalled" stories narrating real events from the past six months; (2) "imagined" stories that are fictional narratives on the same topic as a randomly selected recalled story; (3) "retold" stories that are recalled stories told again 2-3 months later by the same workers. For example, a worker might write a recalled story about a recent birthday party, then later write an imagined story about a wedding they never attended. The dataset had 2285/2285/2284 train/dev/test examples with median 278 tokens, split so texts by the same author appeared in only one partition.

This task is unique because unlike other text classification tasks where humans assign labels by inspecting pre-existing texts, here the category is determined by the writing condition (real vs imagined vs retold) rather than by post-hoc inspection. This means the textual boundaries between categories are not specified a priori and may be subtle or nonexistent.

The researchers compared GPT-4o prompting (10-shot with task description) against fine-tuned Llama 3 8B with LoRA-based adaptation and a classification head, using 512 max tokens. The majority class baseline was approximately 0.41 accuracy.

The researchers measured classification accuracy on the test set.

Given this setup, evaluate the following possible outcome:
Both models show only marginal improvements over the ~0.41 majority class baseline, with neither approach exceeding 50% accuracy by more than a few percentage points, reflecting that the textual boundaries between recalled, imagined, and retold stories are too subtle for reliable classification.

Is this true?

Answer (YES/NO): NO